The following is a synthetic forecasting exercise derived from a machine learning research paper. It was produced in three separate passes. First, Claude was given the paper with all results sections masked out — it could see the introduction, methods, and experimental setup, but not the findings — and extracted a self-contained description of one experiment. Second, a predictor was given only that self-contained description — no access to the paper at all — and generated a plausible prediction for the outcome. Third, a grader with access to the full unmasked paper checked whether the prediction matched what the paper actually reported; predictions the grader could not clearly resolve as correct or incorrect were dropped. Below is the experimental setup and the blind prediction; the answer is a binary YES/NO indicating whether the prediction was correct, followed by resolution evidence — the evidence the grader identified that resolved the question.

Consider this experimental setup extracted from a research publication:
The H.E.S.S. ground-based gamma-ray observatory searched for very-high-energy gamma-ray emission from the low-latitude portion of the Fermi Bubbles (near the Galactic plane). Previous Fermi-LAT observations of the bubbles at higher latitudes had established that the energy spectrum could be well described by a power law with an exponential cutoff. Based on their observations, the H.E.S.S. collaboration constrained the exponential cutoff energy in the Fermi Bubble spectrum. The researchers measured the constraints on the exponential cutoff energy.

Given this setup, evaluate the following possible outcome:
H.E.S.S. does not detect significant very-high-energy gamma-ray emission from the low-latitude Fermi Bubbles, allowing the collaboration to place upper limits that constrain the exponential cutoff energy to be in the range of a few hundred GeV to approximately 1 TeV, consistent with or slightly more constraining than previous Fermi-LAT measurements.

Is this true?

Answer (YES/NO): NO